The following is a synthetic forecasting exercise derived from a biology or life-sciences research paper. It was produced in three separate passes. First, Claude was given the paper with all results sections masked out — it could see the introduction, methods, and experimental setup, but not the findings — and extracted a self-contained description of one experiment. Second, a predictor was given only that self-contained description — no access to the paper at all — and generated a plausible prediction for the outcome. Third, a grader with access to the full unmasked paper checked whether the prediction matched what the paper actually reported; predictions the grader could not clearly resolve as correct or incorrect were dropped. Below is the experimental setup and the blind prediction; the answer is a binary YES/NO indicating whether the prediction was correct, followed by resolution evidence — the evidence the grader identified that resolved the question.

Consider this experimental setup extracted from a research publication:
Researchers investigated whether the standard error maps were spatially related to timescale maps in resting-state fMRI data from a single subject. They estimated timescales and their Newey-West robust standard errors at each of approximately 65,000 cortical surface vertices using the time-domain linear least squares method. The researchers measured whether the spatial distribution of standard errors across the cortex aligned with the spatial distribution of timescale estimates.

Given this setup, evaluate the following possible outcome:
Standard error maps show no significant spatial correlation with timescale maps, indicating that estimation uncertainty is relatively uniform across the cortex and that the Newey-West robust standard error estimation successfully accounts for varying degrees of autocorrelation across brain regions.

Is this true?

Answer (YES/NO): NO